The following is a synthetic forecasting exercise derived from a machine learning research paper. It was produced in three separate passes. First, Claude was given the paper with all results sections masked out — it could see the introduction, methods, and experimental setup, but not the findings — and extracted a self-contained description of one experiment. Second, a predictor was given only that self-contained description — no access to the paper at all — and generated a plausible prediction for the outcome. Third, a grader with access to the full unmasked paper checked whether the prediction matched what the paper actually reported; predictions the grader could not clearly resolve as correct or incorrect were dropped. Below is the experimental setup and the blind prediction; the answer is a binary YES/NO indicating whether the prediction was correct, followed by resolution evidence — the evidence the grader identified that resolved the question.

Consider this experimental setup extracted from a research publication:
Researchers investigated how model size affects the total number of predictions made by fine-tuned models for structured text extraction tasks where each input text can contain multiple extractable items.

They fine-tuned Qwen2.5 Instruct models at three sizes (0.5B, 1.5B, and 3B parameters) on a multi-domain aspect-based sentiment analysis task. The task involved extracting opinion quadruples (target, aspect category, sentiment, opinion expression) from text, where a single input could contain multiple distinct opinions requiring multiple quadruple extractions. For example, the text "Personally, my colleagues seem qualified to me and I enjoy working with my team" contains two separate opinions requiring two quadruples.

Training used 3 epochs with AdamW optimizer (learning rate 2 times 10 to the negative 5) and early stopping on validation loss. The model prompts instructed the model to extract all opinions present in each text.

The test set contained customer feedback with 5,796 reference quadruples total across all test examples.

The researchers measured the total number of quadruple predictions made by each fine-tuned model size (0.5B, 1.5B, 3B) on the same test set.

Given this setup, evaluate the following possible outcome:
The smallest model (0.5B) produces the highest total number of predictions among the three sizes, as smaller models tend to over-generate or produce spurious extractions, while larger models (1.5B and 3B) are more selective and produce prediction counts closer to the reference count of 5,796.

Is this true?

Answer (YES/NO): NO